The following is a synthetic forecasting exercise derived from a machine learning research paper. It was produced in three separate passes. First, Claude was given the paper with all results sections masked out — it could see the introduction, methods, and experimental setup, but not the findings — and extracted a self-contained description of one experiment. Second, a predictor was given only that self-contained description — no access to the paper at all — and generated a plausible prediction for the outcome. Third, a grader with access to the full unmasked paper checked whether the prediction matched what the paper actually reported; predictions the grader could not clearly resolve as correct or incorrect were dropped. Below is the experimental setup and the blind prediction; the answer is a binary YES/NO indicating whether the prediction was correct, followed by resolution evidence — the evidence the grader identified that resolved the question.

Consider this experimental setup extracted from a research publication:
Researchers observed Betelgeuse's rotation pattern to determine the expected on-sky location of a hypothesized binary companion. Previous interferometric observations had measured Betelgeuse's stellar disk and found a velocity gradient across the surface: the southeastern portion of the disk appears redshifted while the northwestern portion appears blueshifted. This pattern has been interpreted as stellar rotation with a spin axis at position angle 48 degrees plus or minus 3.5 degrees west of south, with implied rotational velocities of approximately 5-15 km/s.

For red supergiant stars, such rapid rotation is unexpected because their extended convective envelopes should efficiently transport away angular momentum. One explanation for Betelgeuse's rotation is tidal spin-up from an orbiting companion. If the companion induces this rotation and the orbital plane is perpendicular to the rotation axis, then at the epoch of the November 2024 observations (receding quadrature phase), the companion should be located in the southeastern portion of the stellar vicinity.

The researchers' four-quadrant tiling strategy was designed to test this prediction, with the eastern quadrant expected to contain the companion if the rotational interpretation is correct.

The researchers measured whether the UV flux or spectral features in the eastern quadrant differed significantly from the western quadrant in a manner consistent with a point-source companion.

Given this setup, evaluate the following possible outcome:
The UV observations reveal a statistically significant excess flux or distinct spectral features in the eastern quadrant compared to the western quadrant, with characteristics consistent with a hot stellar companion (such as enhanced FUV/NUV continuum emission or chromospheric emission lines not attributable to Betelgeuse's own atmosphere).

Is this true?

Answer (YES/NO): NO